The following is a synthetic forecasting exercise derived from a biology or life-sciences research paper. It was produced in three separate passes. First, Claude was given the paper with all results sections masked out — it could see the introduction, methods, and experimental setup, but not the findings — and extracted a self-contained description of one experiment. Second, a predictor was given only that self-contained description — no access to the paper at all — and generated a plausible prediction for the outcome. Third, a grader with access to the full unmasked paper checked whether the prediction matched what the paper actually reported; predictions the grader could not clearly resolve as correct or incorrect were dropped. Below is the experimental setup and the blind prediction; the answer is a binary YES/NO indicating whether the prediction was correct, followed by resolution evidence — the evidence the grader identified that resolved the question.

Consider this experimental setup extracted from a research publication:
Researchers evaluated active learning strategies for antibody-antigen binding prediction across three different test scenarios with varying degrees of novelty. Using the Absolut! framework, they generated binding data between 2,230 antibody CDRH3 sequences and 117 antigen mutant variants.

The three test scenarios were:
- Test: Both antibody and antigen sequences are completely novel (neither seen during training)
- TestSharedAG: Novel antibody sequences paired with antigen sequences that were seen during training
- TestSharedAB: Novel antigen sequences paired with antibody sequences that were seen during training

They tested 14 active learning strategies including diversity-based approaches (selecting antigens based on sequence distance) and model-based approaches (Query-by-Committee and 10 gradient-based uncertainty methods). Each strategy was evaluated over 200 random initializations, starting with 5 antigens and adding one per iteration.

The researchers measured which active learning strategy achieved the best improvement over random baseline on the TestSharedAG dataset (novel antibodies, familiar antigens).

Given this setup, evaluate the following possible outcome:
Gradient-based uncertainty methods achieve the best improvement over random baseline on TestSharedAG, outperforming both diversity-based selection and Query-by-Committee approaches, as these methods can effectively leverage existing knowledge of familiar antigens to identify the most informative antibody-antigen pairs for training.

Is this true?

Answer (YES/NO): YES